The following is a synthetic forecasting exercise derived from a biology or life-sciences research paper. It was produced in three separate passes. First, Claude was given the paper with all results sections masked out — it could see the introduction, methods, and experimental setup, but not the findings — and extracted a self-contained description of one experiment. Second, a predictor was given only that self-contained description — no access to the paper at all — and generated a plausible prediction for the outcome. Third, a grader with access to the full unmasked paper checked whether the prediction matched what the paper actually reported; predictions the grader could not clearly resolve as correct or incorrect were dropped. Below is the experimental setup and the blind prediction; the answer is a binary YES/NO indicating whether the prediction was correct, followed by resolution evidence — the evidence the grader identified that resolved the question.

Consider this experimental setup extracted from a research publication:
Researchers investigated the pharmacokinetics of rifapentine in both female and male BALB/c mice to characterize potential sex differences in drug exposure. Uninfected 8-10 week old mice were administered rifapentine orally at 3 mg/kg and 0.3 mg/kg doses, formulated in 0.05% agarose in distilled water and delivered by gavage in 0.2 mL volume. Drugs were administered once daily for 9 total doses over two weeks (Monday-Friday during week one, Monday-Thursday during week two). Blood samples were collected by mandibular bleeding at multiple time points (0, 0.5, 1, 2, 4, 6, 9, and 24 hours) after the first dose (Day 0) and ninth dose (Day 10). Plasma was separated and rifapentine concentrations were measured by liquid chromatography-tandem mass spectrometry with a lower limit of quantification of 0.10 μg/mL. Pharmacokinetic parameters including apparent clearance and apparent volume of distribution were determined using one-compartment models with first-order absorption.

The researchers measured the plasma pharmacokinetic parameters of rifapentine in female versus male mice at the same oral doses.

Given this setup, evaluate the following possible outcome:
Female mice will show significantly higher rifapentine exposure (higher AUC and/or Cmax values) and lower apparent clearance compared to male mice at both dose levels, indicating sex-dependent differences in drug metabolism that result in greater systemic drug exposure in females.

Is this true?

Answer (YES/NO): NO